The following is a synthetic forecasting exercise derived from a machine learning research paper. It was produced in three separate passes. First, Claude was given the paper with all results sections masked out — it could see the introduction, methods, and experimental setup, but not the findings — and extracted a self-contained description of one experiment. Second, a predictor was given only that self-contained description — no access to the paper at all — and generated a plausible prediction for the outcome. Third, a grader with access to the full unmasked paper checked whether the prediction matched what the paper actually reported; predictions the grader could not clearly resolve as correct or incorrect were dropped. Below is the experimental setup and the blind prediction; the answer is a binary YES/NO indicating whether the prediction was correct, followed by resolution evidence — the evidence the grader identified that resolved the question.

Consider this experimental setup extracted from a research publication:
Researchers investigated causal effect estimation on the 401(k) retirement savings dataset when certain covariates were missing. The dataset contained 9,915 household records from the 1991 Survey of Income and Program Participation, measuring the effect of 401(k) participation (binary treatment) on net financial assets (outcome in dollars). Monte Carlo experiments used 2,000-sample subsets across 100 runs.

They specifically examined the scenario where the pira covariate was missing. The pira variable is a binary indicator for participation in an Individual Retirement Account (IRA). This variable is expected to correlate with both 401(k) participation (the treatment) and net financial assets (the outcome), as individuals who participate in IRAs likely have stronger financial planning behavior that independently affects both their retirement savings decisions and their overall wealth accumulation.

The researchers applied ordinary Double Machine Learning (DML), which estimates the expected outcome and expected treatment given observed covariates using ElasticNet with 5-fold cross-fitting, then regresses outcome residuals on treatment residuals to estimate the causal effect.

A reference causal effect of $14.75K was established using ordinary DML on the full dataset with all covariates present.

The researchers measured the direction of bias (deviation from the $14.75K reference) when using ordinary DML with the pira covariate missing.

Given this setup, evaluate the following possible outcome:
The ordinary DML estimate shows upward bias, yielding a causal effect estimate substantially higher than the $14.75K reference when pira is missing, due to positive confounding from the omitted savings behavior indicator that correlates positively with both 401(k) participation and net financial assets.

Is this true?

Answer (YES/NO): YES